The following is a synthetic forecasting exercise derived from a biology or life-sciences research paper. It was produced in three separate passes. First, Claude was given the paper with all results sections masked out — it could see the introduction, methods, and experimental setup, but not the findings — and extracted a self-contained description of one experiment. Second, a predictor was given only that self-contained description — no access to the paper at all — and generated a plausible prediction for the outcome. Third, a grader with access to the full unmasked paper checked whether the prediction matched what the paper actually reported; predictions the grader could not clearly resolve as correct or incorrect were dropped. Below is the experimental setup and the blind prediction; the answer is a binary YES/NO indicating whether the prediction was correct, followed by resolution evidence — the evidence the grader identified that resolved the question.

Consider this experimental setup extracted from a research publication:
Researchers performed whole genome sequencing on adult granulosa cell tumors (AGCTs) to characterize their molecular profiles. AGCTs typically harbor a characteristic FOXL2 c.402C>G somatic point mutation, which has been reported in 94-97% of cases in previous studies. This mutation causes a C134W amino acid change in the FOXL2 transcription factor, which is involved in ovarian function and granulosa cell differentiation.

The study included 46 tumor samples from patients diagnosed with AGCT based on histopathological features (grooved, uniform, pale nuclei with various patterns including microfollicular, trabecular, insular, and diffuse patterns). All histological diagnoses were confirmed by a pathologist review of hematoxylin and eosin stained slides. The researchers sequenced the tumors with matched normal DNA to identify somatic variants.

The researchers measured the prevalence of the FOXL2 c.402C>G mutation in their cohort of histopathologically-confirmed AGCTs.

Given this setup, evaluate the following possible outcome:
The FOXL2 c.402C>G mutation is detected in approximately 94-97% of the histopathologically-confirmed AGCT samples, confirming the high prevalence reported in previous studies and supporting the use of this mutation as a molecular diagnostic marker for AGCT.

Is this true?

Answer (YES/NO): NO